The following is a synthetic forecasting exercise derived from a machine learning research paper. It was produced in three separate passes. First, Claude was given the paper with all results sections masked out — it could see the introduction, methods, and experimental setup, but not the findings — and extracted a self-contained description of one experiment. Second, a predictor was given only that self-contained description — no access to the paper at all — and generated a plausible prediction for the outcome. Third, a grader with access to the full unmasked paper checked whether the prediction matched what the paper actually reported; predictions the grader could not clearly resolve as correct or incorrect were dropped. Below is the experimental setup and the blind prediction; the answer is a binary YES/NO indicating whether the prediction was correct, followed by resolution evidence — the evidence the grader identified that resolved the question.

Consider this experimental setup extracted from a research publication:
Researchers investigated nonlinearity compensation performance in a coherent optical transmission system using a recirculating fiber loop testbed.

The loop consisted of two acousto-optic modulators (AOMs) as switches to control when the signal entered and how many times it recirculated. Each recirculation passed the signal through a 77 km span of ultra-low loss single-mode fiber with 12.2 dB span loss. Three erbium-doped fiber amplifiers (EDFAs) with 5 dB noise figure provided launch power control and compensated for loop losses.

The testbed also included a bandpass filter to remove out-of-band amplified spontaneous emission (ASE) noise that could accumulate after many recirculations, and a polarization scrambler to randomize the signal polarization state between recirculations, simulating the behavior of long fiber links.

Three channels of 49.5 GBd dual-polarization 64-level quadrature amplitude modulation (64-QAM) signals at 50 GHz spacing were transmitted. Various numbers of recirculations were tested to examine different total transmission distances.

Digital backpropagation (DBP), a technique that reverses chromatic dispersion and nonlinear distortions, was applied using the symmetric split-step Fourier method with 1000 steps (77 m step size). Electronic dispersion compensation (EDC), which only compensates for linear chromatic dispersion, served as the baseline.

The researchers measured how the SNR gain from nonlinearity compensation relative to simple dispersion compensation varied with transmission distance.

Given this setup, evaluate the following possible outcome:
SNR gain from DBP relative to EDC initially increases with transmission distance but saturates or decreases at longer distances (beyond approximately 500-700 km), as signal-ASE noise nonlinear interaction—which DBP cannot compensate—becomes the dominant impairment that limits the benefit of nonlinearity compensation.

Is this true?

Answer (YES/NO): NO